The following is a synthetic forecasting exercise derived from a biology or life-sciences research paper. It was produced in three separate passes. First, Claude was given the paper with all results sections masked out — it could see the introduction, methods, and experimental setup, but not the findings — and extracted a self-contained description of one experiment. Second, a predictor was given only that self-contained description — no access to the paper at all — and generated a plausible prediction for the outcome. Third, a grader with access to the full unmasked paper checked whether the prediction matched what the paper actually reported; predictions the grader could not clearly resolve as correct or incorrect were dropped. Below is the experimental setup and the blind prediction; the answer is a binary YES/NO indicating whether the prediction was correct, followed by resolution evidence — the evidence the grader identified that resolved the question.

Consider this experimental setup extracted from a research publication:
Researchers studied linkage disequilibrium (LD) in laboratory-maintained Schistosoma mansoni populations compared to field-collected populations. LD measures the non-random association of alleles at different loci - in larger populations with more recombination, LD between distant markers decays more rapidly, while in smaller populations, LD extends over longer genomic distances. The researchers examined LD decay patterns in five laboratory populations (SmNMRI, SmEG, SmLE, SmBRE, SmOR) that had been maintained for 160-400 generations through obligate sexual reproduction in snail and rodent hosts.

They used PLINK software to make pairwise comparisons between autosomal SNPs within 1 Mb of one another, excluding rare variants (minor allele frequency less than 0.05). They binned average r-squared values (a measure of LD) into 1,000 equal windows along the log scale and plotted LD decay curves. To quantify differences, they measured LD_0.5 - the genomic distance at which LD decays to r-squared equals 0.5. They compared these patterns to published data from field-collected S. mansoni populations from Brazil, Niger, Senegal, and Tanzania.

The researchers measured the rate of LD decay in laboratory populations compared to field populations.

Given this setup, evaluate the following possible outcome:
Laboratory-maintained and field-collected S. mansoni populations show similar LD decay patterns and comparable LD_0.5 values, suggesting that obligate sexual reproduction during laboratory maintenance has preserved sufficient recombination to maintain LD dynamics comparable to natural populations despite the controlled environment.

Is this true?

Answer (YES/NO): NO